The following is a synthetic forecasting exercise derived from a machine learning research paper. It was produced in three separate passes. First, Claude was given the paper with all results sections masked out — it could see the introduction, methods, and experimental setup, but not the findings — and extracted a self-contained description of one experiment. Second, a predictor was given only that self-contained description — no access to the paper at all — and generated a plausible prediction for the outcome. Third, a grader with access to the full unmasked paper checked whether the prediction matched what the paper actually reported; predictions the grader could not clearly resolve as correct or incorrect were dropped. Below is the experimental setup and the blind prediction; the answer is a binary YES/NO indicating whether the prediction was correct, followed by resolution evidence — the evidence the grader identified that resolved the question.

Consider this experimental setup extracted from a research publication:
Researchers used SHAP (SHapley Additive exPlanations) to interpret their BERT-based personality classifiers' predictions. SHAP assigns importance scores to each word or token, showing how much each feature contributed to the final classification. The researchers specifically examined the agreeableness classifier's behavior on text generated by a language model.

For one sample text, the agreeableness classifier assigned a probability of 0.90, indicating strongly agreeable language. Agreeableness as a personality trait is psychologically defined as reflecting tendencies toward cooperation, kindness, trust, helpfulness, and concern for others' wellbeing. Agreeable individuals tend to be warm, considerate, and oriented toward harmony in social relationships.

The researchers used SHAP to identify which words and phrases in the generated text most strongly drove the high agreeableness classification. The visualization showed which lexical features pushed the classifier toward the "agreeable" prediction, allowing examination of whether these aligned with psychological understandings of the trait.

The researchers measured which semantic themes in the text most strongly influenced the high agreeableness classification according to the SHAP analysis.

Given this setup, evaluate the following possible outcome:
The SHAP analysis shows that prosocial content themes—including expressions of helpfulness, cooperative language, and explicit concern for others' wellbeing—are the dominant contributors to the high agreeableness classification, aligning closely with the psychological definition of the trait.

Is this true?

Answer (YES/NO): YES